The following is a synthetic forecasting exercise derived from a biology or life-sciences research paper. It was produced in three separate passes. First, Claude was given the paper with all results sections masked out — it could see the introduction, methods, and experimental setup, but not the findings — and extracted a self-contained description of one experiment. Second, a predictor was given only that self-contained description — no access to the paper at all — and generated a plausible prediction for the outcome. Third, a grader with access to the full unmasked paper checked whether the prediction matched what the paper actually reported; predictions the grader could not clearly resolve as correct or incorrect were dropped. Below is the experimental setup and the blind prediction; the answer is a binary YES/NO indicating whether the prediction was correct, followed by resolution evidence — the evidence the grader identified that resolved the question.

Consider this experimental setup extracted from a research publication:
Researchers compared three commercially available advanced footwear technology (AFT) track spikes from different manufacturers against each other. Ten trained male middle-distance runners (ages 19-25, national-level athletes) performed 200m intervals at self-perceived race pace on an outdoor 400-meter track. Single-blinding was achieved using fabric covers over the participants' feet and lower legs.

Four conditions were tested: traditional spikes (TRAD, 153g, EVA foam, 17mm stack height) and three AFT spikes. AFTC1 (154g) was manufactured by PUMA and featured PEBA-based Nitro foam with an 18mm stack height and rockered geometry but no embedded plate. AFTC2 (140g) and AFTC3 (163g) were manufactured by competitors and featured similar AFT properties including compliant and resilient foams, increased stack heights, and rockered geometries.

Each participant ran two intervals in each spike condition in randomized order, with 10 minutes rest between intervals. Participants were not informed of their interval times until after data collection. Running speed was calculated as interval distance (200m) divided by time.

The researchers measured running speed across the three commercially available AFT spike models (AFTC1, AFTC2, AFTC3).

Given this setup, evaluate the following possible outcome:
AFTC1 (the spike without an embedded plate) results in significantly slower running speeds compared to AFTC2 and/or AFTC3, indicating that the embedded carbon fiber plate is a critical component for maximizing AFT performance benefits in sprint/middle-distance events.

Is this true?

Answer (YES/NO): NO